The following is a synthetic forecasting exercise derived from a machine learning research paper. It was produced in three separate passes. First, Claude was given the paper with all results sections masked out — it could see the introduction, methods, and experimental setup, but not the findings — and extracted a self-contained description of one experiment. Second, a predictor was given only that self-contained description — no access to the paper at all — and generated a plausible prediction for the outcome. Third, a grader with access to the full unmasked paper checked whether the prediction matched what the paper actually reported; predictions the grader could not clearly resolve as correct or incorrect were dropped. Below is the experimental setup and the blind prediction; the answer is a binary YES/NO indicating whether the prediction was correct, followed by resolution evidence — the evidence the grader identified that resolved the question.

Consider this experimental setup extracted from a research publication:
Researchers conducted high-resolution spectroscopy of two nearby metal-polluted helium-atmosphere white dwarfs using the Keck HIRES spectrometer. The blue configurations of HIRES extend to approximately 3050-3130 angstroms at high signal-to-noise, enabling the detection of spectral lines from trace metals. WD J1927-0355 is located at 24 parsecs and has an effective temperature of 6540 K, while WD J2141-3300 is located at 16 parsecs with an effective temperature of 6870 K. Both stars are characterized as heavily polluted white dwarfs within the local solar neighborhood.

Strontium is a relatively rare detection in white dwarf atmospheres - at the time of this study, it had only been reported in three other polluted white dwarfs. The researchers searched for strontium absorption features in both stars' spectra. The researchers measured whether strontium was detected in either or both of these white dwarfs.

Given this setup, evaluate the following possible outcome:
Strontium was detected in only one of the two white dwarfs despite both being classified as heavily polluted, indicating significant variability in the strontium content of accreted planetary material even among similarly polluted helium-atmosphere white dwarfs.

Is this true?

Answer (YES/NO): YES